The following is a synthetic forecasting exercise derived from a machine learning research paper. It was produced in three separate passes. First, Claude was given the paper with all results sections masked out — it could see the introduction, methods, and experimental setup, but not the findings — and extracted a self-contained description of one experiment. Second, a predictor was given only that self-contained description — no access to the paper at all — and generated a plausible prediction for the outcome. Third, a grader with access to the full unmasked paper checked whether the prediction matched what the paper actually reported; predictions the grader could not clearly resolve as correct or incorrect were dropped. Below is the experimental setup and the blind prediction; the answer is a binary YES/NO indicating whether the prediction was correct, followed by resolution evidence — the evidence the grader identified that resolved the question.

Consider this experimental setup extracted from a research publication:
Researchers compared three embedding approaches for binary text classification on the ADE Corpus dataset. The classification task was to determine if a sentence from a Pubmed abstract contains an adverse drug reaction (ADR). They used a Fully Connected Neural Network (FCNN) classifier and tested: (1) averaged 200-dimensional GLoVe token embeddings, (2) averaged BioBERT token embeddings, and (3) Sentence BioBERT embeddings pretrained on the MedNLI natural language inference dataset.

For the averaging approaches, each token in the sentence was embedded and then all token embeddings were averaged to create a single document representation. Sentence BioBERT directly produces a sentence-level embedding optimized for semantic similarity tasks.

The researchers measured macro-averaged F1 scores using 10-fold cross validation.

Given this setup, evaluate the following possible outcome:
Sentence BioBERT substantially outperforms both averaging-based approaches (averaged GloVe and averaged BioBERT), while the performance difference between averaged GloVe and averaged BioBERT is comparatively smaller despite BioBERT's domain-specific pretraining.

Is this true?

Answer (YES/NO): YES